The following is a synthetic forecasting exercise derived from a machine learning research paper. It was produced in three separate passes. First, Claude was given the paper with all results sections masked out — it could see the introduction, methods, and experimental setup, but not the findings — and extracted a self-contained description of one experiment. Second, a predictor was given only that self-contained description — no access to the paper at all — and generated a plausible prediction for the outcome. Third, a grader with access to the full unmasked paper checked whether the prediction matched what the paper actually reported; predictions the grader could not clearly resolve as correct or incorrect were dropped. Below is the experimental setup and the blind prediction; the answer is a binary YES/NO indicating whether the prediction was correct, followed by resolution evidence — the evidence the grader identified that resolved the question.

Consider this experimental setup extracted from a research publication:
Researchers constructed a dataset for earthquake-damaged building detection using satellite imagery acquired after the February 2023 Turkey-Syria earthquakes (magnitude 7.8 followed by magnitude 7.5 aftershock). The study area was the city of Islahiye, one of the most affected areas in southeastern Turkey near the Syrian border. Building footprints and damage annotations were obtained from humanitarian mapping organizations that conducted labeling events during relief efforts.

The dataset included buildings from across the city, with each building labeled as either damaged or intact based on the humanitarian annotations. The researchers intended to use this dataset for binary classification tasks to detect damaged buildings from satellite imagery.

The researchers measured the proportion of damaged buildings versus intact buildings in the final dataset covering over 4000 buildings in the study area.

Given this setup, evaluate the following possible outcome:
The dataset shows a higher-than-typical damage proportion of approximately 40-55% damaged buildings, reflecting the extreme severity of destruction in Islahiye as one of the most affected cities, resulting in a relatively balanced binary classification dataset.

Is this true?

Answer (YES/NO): NO